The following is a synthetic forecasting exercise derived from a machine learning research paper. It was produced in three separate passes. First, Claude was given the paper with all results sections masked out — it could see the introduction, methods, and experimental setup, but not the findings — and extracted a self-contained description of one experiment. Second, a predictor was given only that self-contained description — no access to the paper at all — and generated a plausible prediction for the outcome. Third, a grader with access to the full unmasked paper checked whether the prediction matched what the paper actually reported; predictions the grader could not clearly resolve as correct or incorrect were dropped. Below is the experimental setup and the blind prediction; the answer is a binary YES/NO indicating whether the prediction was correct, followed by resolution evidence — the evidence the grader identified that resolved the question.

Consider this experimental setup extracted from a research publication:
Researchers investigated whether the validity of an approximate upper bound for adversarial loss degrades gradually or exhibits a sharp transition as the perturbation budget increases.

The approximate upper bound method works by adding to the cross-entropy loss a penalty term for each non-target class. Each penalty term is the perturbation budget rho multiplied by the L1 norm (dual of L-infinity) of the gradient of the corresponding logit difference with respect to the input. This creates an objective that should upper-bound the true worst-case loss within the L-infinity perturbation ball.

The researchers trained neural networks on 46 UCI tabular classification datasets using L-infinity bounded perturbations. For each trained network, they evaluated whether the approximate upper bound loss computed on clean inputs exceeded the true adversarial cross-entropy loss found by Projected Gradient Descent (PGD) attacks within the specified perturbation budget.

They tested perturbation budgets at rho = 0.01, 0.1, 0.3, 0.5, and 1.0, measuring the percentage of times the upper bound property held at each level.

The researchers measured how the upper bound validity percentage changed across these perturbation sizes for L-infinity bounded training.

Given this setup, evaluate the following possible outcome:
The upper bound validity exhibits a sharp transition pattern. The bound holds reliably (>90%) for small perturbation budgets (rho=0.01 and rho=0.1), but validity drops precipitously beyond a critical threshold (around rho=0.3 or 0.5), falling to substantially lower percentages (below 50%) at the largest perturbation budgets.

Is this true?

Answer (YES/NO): NO